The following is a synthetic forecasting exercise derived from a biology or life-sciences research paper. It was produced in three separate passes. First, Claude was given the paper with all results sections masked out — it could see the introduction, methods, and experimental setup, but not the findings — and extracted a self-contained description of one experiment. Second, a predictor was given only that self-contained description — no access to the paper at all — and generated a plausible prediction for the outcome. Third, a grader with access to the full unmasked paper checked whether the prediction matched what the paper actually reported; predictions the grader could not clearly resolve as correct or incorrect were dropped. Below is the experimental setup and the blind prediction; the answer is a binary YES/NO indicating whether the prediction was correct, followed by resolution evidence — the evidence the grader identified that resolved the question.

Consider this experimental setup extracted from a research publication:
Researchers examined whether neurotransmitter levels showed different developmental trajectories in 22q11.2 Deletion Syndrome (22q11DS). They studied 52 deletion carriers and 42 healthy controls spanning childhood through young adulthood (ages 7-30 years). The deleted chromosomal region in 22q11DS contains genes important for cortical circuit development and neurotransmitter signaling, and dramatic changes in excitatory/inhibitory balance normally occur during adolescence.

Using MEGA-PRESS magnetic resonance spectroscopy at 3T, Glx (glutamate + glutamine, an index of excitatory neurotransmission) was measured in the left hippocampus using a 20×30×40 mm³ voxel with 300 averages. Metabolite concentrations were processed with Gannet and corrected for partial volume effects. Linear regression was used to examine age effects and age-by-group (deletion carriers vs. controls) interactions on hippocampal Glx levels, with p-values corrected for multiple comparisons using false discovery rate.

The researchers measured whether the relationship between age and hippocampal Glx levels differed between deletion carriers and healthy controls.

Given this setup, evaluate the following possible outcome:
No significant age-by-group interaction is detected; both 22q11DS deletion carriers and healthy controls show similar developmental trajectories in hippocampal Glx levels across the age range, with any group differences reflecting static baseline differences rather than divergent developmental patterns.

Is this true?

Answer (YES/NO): YES